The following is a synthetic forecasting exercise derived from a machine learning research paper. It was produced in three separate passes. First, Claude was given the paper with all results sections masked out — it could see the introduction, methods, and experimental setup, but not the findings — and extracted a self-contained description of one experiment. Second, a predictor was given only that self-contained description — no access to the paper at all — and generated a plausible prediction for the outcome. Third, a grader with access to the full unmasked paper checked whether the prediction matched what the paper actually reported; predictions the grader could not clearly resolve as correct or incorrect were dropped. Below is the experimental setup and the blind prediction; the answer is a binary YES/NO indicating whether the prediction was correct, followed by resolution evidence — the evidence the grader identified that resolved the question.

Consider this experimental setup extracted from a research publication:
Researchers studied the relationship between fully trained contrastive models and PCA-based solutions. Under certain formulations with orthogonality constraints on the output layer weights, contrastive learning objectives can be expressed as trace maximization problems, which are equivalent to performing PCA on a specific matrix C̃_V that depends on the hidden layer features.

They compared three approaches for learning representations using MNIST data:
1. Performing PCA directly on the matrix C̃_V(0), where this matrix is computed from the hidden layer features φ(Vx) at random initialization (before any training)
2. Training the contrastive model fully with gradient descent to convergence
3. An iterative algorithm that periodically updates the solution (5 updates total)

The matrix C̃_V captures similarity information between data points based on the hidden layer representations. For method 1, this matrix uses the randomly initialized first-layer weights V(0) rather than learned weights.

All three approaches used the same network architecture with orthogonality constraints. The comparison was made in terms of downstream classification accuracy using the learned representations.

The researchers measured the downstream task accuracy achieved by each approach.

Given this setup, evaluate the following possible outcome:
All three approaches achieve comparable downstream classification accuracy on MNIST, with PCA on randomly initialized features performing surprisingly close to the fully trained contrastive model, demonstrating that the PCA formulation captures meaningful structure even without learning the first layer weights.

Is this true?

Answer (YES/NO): YES